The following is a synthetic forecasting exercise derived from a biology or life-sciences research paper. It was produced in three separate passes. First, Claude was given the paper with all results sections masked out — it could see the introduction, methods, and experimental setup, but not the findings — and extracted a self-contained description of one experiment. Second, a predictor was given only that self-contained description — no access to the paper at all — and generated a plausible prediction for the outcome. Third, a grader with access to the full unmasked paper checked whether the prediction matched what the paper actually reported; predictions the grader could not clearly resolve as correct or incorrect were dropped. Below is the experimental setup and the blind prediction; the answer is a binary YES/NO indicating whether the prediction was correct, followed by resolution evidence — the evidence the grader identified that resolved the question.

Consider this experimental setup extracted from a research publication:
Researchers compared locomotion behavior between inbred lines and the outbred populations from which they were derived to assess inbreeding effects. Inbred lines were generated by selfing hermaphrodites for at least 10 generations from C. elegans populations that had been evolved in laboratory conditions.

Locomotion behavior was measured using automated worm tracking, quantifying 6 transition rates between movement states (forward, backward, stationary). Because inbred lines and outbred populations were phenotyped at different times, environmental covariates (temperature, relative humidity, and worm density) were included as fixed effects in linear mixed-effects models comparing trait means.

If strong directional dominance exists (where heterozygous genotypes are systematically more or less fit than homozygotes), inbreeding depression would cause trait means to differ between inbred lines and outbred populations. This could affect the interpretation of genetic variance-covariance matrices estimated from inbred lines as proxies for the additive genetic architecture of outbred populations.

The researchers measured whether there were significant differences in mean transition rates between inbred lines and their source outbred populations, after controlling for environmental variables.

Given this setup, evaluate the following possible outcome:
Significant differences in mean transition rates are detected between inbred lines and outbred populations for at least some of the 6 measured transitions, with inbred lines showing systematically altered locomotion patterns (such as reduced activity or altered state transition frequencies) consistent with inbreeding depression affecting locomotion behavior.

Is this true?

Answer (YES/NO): NO